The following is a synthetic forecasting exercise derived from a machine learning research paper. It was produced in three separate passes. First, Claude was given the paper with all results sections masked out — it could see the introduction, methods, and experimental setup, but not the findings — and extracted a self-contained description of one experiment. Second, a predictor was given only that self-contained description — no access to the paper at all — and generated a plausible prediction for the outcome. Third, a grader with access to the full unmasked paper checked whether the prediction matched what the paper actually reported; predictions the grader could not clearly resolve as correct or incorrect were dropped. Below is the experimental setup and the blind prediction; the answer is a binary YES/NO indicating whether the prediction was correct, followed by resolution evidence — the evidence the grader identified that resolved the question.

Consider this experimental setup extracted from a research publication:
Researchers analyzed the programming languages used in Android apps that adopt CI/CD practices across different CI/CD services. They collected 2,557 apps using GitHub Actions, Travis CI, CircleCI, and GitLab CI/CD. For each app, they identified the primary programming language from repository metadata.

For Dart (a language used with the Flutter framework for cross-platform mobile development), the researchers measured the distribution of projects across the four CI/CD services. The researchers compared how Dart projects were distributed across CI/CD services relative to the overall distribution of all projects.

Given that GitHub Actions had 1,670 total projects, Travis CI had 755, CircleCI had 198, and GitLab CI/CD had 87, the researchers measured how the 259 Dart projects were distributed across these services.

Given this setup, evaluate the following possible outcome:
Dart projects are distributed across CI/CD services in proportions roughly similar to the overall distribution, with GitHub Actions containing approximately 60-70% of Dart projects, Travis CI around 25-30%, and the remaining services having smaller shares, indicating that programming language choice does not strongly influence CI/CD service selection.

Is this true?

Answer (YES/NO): NO